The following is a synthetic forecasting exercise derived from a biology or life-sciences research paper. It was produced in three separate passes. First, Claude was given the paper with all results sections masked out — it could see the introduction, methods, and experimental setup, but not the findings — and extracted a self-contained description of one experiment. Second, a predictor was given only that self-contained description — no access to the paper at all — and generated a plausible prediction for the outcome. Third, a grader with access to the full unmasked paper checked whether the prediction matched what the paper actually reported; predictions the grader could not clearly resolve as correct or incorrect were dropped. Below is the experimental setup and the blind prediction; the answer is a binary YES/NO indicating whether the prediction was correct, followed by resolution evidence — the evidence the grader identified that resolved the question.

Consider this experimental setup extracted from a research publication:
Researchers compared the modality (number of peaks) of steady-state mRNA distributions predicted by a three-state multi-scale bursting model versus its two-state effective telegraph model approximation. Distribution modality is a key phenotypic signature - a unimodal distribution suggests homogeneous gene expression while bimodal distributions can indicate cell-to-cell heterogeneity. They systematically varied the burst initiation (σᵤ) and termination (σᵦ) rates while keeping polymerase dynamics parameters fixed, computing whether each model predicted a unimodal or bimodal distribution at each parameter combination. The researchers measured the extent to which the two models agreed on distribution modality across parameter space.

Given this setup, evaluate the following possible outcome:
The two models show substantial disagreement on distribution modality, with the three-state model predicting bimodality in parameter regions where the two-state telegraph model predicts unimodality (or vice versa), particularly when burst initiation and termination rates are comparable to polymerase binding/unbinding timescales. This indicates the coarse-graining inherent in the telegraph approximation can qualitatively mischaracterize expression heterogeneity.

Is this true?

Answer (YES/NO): NO